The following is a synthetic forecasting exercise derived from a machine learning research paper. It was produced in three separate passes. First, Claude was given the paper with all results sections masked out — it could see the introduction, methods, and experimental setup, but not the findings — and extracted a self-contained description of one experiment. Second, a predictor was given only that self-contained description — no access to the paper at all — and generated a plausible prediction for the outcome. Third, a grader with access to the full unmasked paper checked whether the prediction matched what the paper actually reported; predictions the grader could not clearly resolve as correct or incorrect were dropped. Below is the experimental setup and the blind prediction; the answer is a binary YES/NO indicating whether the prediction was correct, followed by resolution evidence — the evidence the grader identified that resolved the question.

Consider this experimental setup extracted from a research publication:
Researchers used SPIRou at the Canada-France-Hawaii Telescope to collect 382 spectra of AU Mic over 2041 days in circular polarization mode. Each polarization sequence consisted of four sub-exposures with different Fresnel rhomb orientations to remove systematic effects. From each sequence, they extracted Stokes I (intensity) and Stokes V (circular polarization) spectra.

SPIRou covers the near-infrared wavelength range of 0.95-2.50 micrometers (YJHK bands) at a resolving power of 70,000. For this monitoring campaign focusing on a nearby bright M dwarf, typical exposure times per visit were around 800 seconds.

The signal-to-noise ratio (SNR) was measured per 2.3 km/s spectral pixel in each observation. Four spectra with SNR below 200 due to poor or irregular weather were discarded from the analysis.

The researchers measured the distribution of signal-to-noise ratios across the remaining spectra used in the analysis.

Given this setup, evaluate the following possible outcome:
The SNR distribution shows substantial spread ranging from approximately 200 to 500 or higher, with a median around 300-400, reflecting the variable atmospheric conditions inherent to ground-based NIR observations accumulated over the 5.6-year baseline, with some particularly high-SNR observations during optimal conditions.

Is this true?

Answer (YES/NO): NO